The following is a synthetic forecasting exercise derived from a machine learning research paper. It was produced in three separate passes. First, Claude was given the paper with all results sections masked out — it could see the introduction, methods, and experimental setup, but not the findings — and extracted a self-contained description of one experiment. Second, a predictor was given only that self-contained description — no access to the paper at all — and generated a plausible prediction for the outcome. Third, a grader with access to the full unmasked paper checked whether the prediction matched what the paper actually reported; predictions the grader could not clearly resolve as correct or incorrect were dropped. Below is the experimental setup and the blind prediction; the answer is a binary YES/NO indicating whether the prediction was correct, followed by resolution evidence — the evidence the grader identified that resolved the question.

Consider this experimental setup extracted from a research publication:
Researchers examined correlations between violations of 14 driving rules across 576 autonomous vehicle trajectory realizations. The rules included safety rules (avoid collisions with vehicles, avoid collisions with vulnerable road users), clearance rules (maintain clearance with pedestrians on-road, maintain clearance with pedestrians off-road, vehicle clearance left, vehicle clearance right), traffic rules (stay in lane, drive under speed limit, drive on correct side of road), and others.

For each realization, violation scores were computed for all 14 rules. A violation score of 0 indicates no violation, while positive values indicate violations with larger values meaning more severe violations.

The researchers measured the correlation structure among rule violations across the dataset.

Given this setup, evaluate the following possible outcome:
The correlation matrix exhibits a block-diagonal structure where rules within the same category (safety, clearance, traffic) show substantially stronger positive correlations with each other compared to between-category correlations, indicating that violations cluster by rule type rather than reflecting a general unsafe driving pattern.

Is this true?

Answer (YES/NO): NO